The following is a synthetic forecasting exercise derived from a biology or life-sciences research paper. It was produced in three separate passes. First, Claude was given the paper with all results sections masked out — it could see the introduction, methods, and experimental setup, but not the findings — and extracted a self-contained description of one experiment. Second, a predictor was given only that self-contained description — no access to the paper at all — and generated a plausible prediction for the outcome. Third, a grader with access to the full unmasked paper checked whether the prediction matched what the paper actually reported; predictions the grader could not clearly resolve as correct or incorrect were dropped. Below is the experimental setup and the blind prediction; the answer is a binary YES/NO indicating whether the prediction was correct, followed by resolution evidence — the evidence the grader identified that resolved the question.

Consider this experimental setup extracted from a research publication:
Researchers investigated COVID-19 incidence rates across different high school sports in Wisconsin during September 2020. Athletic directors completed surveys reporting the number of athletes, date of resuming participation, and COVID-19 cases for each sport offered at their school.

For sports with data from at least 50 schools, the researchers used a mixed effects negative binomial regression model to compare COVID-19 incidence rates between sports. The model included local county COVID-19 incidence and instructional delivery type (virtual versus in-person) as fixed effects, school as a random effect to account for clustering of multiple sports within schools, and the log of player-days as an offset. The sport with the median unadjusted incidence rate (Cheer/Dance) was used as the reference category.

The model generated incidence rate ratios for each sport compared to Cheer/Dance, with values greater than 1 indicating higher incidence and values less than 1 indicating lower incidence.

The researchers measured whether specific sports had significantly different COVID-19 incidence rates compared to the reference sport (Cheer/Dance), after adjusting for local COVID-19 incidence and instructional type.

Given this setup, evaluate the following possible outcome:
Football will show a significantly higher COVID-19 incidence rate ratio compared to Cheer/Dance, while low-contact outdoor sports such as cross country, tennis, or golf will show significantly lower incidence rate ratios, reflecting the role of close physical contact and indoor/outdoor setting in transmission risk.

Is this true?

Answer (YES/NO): NO